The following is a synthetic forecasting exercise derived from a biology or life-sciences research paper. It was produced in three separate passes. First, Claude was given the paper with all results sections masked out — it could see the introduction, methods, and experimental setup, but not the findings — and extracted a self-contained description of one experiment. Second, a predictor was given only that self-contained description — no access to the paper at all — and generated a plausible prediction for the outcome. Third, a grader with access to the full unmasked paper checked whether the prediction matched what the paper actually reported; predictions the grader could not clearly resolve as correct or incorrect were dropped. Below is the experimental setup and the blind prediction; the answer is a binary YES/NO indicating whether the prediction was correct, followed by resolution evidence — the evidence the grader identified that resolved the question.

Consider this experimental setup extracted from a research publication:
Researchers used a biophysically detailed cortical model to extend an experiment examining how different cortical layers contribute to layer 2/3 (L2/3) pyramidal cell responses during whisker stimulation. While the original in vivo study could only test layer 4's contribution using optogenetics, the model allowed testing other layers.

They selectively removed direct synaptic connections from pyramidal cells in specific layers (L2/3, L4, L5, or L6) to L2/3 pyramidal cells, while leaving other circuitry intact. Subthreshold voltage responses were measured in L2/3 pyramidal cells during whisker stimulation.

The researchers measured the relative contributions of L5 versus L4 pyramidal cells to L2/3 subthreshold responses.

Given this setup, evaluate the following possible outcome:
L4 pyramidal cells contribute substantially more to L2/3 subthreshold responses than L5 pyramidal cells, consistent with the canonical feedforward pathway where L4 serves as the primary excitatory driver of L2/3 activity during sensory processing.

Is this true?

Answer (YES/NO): YES